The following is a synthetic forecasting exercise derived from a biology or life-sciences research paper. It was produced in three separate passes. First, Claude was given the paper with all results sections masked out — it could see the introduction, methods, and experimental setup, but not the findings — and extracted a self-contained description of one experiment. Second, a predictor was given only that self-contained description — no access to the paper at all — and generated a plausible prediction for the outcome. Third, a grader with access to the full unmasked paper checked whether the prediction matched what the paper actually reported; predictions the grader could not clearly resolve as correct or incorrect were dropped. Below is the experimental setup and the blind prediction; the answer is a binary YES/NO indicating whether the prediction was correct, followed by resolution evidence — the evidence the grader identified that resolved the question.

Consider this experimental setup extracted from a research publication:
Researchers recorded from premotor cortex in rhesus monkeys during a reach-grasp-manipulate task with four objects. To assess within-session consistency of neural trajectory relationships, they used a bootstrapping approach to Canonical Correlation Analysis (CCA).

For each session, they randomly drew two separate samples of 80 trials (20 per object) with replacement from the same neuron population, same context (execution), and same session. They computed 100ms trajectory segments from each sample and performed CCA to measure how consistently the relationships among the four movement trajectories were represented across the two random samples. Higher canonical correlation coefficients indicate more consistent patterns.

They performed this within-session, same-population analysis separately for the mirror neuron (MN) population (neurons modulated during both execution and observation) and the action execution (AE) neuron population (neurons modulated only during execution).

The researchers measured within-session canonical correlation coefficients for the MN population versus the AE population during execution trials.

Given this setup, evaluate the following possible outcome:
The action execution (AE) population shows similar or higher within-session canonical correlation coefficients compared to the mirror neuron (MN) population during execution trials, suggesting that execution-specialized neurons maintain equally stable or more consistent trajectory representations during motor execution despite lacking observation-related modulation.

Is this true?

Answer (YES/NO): NO